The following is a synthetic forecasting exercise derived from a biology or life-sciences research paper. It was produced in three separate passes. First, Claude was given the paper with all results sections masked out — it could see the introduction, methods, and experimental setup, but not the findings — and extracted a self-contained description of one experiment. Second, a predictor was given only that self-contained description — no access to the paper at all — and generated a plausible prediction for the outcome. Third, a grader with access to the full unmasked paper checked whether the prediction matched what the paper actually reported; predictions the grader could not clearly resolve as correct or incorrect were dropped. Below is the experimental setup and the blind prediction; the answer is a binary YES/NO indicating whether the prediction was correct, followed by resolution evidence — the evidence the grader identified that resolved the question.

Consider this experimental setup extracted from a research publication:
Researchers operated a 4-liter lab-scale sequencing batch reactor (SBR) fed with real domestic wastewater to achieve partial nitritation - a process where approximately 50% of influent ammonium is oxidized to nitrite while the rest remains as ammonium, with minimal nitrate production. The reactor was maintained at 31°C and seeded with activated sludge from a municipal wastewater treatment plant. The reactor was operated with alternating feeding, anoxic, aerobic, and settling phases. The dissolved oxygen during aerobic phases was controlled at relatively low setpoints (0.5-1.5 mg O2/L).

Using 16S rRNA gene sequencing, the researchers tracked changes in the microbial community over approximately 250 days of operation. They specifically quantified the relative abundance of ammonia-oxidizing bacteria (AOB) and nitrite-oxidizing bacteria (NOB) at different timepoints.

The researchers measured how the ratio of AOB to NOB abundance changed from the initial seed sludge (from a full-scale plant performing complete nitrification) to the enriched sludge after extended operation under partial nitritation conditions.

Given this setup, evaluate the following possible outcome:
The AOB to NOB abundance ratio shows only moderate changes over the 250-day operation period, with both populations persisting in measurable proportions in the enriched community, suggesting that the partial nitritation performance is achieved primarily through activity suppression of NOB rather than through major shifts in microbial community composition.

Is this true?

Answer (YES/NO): NO